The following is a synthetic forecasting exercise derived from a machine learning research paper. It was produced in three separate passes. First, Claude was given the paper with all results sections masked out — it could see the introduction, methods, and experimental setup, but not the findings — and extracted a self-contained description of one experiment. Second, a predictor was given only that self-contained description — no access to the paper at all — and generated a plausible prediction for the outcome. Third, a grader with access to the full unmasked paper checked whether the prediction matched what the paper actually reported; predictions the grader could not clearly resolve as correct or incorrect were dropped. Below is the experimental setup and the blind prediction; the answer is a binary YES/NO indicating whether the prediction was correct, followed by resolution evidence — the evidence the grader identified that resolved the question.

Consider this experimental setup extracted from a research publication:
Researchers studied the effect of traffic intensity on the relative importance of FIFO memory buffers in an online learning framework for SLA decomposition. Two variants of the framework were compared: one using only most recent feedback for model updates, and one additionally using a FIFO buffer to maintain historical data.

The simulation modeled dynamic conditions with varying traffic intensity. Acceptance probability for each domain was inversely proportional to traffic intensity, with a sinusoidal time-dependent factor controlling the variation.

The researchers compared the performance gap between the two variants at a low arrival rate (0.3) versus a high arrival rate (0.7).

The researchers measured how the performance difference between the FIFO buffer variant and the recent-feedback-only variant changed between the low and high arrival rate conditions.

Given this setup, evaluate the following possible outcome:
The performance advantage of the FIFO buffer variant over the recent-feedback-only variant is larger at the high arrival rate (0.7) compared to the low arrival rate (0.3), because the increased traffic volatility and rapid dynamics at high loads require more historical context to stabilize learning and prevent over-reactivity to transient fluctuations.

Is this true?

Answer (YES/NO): NO